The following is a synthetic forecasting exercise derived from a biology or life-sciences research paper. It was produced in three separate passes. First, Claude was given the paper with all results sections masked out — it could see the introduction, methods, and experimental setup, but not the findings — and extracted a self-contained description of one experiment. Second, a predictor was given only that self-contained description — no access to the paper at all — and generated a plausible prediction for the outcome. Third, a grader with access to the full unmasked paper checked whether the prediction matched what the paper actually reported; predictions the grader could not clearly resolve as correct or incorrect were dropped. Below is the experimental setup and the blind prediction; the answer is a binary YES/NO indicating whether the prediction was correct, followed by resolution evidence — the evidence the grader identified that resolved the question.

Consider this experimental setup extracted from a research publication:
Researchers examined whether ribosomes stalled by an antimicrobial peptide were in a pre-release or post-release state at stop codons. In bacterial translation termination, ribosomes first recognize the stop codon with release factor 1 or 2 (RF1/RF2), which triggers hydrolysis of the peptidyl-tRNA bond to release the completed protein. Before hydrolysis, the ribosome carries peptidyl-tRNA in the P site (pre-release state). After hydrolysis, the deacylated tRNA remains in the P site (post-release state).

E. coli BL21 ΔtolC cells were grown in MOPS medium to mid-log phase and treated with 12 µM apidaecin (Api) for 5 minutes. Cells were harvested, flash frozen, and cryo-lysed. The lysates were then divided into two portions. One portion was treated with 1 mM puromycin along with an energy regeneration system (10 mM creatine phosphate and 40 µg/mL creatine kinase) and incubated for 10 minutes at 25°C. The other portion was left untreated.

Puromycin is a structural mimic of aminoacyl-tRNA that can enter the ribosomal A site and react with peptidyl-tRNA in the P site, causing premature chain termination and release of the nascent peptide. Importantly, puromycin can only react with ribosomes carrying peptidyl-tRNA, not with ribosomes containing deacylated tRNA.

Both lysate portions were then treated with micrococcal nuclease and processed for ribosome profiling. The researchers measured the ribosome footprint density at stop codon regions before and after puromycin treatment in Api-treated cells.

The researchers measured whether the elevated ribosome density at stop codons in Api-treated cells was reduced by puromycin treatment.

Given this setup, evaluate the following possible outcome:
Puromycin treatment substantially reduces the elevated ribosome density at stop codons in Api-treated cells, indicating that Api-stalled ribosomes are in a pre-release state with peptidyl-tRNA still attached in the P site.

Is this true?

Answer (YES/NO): NO